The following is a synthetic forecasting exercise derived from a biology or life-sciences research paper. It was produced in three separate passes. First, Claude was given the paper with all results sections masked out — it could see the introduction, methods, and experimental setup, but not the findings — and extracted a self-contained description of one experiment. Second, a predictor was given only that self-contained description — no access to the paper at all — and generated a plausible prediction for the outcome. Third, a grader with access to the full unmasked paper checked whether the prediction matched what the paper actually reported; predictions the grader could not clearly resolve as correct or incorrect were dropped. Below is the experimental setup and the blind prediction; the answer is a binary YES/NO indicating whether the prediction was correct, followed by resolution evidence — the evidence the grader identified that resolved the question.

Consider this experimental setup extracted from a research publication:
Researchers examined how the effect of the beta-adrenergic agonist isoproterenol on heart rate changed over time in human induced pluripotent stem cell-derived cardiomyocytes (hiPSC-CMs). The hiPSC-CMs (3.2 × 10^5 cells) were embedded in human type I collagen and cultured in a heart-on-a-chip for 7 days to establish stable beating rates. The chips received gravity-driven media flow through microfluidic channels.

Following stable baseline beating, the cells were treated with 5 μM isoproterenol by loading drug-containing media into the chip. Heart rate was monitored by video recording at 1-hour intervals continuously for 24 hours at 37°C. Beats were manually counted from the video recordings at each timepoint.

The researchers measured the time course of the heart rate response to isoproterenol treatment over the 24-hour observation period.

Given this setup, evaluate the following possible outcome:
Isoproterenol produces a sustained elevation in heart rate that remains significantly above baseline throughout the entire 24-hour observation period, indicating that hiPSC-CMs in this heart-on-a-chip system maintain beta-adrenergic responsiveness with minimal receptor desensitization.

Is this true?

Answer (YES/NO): NO